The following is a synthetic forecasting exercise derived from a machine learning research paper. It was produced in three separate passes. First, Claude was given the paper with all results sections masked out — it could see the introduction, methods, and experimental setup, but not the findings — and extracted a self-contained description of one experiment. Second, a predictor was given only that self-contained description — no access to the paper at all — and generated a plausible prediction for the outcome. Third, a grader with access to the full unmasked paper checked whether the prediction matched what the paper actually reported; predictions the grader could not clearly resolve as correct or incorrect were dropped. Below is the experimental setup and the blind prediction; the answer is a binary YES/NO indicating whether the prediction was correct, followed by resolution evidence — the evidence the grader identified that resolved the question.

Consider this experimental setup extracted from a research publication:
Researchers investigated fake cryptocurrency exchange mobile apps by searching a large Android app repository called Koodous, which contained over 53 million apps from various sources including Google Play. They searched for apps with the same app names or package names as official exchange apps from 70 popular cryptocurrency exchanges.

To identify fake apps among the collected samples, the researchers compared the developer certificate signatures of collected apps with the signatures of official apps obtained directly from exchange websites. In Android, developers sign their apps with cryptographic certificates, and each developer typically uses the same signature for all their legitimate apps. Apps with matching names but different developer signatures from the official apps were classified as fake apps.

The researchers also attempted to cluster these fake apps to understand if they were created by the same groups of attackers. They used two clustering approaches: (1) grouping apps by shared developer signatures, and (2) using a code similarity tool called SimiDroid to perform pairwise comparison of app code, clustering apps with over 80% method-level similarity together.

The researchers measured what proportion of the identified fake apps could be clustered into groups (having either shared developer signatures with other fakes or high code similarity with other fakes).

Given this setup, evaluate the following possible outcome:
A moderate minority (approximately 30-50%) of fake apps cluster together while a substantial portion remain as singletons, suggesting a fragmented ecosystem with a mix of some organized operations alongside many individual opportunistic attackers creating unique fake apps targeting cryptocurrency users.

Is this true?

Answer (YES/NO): NO